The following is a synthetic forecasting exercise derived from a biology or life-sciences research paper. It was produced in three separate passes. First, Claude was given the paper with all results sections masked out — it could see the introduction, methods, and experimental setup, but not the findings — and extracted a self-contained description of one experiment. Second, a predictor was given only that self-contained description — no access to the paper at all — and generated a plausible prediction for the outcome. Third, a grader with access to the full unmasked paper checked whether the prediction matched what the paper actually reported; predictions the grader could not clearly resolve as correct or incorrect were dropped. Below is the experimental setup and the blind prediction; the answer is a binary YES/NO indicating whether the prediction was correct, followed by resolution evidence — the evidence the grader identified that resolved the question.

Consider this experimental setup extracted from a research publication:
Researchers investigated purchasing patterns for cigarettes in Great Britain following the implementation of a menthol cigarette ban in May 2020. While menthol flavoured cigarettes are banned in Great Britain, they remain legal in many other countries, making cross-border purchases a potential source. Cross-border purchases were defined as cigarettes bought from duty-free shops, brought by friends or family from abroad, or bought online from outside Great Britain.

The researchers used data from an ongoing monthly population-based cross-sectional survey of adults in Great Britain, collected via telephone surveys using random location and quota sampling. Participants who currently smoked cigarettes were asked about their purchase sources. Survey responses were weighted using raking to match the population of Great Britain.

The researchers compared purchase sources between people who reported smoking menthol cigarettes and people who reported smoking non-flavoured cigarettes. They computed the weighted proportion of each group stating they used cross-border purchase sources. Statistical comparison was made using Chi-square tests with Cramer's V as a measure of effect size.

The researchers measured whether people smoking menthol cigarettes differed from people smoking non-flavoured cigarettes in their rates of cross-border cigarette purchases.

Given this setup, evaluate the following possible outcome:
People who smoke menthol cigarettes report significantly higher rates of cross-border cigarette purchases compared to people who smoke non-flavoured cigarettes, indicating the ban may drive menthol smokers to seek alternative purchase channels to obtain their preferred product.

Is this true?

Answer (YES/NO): NO